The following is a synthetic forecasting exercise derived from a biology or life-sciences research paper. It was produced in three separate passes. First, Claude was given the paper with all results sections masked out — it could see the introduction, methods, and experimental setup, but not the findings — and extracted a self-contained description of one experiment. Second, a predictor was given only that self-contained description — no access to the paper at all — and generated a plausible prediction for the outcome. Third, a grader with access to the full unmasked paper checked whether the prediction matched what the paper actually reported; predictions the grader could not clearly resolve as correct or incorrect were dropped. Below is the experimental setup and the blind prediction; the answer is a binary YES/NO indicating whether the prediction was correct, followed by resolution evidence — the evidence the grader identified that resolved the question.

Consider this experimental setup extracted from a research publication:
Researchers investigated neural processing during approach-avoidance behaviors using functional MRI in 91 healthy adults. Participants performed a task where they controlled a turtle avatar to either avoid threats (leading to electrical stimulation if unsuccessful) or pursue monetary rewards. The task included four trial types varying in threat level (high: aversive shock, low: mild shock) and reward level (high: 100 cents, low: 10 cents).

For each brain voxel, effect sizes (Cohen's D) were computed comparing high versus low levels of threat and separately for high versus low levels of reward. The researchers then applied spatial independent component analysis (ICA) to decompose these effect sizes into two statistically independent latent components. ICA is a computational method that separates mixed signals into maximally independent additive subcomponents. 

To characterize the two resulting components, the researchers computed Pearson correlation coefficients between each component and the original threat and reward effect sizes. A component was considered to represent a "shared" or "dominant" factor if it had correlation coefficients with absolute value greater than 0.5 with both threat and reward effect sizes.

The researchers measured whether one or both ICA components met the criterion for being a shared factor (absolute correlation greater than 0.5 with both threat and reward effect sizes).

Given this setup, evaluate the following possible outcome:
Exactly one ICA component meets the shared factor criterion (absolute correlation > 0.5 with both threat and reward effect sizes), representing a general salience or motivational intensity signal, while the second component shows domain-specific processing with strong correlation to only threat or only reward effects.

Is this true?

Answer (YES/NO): NO